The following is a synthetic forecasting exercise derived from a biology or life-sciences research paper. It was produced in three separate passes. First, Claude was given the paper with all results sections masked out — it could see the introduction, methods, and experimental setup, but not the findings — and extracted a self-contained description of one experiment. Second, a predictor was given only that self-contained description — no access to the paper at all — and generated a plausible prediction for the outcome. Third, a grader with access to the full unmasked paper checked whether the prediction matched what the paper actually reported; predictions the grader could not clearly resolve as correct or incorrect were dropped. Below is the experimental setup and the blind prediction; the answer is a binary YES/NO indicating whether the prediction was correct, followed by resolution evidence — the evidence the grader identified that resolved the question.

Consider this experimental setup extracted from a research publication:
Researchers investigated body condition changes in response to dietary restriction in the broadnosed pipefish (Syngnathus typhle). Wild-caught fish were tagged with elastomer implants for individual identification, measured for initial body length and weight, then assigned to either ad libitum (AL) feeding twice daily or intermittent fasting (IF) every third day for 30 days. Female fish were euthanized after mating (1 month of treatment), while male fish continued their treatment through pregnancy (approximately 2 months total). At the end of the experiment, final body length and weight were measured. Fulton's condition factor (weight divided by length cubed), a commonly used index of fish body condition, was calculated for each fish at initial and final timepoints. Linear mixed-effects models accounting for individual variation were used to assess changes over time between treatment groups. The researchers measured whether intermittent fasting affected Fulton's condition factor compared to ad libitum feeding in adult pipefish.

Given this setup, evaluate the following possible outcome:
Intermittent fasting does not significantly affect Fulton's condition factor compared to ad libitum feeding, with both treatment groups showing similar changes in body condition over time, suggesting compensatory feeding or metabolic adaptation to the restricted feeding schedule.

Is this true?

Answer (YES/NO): NO